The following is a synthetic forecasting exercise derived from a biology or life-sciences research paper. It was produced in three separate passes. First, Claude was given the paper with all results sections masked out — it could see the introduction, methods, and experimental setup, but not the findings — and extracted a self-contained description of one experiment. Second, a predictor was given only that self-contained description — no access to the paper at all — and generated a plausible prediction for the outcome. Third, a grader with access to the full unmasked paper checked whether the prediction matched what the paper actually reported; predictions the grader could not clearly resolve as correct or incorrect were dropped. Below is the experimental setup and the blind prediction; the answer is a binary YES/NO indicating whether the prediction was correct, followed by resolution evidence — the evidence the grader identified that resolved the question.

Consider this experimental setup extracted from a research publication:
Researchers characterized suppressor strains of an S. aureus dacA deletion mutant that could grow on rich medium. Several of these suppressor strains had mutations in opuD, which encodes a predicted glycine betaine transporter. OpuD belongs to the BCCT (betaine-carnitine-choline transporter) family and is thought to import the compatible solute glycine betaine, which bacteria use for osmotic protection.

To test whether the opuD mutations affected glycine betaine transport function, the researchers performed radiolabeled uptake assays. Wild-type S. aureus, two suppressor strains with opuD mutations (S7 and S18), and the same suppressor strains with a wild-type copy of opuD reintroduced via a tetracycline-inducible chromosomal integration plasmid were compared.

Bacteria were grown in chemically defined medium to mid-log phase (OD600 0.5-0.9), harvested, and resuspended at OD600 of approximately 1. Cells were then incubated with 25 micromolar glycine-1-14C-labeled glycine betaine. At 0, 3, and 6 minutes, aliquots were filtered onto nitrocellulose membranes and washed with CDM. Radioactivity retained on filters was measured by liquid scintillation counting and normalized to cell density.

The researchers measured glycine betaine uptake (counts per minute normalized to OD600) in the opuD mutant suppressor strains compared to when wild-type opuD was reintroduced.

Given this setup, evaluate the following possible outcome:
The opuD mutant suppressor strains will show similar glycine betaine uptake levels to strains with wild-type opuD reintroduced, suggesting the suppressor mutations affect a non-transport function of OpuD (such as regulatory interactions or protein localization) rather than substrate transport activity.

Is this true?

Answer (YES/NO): NO